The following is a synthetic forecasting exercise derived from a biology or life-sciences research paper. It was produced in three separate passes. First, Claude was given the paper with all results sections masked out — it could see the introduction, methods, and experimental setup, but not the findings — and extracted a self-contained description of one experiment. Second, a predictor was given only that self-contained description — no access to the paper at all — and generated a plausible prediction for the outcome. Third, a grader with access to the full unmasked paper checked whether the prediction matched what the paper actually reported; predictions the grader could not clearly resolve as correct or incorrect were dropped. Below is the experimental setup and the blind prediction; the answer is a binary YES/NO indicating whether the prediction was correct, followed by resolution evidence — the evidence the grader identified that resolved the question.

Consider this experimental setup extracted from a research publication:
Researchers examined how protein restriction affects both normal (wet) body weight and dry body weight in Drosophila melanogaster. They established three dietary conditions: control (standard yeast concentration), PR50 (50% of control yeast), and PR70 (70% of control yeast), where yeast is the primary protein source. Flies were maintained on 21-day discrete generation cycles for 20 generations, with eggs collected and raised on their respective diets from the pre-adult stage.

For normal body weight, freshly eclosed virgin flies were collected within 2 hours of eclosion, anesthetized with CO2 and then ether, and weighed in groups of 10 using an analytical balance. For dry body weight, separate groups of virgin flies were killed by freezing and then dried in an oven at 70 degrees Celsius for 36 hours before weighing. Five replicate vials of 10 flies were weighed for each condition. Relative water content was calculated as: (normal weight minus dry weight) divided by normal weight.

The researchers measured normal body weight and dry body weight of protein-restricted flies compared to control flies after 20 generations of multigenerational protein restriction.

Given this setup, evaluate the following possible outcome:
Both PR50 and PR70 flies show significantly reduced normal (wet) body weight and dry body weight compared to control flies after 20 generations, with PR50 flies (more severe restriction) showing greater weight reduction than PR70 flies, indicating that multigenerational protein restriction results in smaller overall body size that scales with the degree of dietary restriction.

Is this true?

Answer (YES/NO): NO